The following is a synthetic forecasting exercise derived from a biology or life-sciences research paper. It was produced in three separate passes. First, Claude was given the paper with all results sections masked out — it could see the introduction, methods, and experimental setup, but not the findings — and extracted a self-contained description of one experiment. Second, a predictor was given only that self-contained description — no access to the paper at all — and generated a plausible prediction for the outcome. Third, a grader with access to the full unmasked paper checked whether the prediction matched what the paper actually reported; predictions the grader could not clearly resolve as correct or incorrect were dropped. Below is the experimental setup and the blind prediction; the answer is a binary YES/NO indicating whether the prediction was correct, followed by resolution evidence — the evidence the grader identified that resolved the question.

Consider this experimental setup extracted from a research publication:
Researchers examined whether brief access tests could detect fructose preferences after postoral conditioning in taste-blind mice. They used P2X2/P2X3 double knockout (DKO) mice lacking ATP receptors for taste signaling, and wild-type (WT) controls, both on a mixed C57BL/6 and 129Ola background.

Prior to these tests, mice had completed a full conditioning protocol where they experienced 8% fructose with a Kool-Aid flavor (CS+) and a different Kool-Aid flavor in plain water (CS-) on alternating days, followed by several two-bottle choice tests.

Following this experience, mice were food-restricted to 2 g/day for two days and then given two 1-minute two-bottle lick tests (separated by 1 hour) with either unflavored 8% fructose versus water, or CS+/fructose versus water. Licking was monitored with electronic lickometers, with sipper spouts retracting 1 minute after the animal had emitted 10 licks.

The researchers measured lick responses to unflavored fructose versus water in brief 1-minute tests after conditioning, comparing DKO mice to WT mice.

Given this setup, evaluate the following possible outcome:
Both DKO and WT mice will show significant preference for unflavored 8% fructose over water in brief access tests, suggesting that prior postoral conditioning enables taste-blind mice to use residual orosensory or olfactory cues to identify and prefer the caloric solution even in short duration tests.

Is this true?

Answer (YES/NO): NO